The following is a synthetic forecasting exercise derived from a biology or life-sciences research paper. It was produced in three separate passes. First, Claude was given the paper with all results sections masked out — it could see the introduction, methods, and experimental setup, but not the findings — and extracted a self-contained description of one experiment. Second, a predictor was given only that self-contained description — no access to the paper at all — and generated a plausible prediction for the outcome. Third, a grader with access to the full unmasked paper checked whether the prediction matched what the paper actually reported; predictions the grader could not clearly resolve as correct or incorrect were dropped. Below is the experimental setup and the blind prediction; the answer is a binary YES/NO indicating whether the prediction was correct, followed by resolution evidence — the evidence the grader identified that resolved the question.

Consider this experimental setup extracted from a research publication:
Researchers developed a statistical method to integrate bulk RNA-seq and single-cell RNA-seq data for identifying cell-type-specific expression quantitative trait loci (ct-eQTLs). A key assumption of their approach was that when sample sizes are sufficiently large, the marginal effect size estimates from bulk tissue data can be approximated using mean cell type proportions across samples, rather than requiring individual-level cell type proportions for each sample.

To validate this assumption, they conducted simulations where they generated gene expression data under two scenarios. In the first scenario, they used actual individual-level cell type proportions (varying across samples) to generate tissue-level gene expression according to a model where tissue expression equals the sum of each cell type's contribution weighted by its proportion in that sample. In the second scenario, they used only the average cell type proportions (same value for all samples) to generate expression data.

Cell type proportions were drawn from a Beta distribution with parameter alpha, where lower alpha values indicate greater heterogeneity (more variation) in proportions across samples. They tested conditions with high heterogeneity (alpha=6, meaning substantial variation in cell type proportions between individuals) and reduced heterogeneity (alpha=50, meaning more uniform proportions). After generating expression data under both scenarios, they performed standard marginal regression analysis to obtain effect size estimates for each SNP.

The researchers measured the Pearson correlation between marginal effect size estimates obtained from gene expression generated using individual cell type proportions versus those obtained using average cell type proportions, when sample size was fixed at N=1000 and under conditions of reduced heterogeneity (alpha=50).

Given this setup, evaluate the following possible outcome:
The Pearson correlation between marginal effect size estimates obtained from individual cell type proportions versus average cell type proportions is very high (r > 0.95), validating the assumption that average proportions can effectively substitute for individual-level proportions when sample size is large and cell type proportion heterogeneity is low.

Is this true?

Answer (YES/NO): YES